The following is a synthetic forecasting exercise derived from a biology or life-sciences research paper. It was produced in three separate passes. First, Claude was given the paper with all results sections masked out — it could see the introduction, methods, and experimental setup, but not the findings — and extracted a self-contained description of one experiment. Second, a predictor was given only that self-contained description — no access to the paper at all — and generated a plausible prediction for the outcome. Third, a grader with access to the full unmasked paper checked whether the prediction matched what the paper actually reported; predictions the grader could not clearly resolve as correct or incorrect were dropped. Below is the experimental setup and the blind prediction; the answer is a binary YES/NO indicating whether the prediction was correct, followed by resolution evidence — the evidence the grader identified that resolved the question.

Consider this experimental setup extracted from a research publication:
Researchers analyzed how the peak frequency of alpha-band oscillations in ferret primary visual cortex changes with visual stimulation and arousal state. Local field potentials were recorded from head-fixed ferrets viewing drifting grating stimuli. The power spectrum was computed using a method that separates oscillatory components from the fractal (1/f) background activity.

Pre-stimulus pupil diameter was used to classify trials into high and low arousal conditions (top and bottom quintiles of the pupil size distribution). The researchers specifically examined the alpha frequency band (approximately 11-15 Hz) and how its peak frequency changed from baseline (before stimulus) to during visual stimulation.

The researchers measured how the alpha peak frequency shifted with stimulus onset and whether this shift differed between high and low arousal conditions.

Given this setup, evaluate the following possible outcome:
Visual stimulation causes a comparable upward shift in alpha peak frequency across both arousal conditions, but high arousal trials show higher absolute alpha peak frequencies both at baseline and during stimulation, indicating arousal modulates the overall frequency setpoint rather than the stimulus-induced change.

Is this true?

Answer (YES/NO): NO